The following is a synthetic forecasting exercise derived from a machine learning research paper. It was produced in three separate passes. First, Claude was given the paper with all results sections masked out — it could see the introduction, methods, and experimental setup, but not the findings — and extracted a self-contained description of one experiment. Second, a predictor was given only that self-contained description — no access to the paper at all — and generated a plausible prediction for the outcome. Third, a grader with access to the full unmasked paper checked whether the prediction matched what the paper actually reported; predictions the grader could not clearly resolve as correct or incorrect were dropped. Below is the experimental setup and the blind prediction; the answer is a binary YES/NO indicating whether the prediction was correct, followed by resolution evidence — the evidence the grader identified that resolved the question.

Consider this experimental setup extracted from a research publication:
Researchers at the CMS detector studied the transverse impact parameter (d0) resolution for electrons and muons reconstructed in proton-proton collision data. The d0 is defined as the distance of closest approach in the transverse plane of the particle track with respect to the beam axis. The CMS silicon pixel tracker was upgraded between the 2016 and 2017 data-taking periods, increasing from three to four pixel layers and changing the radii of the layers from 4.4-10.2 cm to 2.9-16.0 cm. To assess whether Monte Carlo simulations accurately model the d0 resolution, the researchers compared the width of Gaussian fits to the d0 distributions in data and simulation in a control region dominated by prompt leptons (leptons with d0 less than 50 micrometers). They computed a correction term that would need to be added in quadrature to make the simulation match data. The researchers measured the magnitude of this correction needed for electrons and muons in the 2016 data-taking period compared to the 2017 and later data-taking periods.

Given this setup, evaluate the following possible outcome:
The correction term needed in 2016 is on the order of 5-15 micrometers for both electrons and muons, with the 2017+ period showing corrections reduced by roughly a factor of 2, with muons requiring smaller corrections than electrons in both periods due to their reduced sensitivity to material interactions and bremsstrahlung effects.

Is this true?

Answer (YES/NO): NO